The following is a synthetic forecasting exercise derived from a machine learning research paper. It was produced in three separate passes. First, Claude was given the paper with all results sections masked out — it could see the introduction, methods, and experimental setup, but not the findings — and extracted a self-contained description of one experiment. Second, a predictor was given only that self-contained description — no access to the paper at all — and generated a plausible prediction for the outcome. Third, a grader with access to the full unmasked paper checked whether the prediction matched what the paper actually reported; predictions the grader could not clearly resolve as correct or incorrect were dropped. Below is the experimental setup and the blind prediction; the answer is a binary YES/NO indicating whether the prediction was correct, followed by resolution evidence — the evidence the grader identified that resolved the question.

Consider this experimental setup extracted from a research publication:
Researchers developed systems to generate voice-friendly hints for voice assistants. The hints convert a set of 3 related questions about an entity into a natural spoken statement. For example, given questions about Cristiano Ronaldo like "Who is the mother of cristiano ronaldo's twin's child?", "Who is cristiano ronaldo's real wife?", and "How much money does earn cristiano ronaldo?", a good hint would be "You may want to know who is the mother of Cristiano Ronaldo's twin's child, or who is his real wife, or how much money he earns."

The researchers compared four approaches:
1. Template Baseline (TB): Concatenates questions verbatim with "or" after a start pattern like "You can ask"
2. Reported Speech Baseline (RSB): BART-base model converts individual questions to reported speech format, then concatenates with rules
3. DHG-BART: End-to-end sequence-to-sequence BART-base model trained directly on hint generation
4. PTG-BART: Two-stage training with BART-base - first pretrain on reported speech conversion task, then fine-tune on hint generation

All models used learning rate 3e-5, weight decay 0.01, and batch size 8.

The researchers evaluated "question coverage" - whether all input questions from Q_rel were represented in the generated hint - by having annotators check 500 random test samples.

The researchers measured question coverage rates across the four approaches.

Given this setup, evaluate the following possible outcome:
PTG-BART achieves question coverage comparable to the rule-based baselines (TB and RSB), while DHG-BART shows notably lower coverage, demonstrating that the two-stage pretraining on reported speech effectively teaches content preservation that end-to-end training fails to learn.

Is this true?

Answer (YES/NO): YES